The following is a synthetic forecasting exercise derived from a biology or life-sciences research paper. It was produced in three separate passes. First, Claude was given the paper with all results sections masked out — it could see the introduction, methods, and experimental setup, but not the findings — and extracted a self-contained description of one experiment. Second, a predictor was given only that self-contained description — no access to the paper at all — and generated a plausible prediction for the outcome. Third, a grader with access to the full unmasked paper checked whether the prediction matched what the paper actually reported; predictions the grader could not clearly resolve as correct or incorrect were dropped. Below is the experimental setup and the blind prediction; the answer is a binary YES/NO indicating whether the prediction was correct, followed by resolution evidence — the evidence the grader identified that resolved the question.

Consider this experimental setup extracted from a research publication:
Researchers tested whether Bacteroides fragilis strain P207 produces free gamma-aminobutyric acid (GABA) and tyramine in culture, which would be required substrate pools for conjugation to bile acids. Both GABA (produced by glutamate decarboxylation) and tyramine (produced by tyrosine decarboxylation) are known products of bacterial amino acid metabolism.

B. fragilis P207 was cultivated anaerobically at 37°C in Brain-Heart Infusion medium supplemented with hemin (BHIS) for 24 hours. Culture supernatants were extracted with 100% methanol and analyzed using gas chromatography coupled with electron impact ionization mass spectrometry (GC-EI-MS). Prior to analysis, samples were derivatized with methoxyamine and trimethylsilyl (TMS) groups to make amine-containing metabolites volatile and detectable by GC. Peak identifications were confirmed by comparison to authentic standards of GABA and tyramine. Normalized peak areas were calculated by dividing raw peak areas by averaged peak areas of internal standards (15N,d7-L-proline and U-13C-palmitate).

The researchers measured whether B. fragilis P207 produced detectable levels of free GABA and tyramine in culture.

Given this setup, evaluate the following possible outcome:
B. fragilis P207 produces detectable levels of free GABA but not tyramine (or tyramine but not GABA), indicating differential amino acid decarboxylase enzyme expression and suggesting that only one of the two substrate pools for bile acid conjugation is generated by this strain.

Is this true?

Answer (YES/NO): NO